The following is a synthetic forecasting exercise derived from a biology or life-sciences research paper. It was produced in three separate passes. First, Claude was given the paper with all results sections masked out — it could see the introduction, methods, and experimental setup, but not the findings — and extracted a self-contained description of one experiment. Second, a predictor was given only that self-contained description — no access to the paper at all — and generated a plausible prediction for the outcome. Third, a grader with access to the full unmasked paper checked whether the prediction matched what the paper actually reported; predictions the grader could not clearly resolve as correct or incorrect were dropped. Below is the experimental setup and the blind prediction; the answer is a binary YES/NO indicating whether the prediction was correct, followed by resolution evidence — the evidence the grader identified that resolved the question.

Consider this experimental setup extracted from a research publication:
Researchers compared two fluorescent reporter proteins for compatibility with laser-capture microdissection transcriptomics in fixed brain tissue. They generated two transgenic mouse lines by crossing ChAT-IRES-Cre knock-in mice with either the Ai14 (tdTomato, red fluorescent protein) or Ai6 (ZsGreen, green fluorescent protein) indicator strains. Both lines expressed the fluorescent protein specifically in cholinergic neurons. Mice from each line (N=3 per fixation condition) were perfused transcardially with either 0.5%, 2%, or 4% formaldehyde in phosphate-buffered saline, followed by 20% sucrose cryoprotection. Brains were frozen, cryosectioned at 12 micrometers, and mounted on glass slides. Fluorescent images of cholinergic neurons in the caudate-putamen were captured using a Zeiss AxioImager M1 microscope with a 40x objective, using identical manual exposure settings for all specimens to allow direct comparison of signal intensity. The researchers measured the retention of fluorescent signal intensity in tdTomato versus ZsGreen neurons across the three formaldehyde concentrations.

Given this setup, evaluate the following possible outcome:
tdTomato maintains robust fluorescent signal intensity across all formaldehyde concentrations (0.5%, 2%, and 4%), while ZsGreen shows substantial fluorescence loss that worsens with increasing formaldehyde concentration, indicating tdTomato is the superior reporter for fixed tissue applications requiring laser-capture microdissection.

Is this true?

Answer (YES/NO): NO